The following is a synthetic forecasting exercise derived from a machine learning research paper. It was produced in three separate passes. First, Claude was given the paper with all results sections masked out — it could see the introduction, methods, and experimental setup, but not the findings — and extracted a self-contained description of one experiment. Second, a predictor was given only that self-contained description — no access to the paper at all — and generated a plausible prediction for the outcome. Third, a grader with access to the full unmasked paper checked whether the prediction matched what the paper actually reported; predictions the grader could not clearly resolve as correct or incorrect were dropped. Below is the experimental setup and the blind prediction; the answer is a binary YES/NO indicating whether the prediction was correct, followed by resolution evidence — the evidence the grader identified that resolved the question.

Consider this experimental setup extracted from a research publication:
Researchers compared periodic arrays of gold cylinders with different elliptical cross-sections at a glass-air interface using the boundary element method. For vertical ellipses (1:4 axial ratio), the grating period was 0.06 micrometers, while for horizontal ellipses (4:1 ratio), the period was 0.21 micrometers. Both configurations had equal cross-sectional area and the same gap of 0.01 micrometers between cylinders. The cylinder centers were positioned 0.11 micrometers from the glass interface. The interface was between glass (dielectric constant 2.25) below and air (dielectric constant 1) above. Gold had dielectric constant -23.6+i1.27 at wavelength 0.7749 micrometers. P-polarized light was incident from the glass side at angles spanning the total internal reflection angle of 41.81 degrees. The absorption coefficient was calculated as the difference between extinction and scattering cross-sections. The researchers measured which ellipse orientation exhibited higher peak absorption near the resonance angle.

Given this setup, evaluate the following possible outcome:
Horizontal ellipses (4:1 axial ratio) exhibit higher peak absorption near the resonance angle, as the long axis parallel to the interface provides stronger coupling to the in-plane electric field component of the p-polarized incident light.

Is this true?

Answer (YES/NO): YES